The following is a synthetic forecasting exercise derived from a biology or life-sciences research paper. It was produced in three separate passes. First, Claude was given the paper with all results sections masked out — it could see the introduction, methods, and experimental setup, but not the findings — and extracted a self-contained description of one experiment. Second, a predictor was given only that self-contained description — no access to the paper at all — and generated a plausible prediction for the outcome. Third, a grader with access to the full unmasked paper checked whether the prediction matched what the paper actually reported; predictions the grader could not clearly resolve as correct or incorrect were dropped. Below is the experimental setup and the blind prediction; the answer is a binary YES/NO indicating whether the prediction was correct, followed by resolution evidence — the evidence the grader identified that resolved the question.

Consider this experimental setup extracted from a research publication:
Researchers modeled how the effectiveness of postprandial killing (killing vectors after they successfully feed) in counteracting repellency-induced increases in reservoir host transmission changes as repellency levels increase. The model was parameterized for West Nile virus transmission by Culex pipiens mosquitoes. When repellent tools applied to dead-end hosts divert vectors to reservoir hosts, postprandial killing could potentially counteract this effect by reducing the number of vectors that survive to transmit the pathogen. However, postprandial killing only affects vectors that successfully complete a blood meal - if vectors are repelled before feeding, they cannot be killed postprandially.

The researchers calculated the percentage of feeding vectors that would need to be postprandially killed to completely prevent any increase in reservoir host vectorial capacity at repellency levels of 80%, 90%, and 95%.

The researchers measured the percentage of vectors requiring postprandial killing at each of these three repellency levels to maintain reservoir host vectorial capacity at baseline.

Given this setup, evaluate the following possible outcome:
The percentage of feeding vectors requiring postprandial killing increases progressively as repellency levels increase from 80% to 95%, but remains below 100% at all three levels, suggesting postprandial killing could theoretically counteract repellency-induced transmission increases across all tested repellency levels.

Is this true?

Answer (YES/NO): YES